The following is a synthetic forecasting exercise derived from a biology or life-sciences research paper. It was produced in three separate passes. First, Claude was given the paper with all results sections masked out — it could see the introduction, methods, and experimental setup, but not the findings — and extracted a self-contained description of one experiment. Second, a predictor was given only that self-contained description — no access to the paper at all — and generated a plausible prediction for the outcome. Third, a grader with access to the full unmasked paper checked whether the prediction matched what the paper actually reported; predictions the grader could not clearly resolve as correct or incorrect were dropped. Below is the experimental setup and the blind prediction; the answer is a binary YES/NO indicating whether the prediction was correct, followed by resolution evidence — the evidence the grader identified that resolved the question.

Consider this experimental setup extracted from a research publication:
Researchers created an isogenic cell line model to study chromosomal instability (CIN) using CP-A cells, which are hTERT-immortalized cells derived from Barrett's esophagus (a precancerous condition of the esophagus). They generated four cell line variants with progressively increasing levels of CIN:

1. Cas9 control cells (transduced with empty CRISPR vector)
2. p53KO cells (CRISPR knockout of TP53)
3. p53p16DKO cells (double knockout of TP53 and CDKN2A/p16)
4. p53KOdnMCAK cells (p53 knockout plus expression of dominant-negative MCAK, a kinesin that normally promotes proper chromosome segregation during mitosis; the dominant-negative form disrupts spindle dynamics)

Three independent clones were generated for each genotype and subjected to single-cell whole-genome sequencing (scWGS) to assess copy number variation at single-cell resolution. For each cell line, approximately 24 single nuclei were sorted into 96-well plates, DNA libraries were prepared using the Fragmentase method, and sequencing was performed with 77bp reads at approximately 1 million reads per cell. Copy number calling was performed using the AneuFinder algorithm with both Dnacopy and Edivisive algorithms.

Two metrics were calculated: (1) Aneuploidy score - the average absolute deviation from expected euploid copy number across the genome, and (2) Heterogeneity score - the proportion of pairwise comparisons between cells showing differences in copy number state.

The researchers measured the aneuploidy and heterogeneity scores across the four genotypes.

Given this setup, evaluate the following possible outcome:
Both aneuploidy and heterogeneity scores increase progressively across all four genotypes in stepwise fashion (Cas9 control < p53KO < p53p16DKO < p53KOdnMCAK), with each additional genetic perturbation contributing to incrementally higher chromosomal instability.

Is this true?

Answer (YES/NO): NO